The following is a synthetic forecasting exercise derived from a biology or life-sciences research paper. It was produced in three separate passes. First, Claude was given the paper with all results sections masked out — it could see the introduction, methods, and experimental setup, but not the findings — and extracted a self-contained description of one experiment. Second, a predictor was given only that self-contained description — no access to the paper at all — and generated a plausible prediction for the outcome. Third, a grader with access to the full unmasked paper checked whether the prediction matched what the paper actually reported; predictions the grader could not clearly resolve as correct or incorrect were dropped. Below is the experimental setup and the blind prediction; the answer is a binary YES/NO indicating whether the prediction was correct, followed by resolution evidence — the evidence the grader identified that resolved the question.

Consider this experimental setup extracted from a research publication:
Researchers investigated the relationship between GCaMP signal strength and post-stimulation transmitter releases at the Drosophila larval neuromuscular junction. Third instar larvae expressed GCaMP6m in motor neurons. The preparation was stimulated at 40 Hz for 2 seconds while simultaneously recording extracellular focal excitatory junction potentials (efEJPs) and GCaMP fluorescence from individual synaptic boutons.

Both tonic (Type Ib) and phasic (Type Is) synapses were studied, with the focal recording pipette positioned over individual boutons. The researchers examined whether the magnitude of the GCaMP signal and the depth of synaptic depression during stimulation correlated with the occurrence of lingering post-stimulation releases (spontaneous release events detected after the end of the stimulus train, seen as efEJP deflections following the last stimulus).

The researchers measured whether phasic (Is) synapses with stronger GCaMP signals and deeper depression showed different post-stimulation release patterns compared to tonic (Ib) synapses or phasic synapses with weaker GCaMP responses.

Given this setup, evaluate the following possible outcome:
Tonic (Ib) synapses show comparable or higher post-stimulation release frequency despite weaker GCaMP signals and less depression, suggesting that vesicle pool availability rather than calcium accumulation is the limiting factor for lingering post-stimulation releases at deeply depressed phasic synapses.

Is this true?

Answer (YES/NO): NO